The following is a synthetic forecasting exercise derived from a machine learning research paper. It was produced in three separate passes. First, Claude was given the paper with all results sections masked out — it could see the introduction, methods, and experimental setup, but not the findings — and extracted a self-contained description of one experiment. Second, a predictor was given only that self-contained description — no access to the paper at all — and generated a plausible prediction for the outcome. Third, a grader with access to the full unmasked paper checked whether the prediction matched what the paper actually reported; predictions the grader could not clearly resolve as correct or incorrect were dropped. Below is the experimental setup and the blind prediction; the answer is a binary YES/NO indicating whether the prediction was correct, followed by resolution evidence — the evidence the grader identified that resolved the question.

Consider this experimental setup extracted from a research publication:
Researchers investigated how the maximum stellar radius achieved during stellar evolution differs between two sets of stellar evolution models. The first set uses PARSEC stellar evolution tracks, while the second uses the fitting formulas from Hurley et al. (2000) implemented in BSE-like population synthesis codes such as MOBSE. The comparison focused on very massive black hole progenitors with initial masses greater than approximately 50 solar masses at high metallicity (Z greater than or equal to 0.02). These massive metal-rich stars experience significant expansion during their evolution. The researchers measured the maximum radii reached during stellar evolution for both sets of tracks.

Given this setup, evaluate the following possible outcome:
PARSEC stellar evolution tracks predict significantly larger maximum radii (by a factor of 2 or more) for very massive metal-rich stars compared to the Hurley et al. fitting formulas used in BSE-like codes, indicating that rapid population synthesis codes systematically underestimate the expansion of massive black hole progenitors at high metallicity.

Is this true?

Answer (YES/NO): NO